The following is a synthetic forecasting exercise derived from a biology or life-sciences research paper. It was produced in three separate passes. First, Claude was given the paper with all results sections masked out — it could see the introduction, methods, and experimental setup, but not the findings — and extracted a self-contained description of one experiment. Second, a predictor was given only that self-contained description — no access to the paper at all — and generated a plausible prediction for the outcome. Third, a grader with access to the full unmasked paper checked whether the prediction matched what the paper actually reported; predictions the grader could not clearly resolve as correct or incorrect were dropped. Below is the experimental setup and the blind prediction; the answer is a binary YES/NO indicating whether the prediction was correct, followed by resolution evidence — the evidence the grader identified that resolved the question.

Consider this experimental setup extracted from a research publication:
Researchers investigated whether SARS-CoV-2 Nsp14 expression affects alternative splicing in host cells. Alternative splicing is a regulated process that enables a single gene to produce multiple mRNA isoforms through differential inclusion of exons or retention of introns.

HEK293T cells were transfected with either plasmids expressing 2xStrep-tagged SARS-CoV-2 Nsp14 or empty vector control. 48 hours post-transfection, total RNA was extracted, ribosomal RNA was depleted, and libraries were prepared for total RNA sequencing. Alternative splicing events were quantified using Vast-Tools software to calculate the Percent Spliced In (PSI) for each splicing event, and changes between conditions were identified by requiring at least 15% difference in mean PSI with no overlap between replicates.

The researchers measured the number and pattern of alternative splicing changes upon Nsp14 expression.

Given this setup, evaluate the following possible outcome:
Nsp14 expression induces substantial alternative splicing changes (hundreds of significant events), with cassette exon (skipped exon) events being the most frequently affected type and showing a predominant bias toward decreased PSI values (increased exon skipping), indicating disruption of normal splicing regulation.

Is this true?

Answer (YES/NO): NO